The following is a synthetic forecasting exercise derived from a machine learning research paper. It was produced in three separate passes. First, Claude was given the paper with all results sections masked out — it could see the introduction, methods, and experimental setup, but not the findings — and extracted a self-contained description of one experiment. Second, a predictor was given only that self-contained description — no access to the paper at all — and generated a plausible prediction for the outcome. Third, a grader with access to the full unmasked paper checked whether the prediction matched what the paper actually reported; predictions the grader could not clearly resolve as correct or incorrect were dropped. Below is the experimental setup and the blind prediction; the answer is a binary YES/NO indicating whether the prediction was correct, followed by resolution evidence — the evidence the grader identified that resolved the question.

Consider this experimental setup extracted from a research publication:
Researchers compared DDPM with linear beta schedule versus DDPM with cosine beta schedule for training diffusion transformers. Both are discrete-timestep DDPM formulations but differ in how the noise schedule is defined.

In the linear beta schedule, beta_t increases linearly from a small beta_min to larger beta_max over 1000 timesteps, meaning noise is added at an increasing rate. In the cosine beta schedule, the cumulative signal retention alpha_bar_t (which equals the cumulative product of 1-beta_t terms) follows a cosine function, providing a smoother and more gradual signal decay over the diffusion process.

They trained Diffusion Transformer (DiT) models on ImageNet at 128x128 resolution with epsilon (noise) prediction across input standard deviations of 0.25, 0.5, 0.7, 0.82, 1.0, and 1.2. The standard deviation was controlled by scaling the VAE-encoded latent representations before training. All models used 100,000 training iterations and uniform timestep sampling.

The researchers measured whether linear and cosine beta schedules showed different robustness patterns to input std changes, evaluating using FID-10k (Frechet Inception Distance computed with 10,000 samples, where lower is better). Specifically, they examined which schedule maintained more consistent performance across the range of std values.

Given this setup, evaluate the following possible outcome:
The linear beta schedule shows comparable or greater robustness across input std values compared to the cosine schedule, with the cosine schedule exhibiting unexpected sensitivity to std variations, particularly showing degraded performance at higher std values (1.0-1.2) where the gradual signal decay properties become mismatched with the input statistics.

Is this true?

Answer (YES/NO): YES